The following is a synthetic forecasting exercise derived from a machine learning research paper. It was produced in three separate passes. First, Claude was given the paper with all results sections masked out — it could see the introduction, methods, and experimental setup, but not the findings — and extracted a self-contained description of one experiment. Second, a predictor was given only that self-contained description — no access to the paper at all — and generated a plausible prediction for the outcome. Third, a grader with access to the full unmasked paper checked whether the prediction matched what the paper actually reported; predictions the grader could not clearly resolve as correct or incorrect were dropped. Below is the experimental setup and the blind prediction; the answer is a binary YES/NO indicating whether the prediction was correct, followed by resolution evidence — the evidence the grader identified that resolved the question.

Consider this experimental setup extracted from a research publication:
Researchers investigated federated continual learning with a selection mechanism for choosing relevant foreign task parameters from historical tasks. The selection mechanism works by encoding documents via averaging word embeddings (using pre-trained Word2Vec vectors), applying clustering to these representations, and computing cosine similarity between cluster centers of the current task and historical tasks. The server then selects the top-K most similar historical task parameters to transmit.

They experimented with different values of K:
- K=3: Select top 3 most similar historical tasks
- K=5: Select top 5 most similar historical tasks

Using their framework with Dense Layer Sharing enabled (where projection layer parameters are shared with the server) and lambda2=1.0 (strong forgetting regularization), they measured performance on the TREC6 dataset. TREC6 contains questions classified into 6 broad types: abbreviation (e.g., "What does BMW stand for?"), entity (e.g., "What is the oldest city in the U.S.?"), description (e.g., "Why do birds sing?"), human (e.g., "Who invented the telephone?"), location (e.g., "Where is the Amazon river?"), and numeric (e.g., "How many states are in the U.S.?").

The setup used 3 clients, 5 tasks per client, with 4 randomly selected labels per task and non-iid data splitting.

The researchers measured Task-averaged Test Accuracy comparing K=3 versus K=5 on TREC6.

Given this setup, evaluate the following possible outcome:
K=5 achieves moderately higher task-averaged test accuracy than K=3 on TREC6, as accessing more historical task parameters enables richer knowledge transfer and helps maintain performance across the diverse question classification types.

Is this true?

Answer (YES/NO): NO